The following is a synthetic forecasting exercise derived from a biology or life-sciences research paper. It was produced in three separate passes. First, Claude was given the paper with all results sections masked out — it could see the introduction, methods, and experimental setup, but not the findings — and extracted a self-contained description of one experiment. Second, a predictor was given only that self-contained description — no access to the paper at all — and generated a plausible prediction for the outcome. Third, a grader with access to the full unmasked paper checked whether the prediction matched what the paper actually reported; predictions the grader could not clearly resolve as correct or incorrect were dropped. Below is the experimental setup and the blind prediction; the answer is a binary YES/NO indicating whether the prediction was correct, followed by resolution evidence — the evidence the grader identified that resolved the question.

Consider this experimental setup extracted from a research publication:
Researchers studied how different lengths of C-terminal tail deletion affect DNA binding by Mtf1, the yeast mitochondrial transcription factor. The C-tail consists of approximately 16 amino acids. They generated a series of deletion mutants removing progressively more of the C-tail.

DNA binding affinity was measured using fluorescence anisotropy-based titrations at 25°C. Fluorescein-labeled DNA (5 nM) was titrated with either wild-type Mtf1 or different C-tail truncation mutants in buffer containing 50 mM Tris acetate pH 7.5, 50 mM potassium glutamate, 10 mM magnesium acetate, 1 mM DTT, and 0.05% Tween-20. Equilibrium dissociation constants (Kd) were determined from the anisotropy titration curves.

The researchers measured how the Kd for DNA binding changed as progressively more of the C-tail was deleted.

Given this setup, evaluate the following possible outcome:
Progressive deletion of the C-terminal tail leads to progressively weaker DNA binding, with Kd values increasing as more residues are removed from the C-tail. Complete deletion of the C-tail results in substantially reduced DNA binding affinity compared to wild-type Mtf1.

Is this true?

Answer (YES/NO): NO